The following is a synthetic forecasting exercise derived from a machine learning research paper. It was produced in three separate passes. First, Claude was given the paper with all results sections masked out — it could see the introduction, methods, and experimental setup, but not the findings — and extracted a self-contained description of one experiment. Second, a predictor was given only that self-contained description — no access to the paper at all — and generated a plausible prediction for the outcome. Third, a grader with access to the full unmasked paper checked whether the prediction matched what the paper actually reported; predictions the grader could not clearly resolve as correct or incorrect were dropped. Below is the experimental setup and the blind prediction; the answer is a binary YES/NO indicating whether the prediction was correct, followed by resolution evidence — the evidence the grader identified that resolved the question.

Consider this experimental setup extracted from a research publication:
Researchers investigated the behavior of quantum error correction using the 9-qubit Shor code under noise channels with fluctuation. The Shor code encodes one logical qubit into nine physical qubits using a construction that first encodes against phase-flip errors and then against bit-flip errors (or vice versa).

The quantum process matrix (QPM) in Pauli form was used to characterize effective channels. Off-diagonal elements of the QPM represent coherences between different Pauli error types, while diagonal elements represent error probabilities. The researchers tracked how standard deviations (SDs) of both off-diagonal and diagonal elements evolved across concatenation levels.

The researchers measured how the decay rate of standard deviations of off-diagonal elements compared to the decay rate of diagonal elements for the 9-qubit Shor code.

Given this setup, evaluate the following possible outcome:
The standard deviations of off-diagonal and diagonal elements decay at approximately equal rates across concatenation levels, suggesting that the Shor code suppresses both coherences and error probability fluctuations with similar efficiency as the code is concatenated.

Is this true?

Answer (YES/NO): NO